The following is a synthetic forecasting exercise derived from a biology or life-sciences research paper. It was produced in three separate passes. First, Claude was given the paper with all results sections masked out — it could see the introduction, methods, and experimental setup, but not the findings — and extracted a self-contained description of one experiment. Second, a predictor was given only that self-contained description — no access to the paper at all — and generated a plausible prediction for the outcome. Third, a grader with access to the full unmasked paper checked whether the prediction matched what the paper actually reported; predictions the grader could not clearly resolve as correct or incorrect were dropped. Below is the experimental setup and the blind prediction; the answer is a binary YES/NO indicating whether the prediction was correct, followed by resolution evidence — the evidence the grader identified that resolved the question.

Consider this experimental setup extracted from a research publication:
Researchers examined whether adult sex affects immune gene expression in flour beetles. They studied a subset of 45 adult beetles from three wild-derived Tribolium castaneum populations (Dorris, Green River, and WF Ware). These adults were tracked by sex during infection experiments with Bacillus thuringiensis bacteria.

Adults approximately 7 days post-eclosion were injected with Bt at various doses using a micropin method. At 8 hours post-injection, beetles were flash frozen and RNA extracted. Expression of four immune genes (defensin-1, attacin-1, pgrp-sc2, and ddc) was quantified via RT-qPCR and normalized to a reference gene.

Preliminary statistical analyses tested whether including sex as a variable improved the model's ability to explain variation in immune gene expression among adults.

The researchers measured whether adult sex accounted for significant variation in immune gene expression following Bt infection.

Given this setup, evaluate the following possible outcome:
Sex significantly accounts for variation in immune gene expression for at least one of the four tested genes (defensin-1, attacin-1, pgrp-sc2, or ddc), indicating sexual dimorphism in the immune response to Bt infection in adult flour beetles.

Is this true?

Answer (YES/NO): NO